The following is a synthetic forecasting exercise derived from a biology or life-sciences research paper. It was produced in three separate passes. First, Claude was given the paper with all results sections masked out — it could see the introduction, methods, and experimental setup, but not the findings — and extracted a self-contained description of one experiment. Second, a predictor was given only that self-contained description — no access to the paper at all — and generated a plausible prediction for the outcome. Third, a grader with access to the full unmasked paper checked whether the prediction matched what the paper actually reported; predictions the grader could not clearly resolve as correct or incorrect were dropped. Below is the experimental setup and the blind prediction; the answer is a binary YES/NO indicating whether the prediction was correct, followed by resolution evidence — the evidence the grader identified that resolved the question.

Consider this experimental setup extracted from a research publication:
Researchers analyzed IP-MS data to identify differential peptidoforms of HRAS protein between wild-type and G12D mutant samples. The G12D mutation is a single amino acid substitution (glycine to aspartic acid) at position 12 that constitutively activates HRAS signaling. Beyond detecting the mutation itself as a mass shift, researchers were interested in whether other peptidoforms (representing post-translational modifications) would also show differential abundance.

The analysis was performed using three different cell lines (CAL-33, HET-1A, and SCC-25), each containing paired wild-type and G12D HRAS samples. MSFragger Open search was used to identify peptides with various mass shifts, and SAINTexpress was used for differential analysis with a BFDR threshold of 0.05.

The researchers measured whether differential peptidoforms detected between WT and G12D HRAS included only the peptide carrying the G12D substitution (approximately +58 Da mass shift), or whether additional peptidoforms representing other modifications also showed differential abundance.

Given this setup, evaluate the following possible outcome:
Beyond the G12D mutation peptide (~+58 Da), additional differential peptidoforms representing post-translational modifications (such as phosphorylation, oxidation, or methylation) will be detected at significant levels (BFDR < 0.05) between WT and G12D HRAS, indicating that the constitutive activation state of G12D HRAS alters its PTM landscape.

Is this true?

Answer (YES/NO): NO